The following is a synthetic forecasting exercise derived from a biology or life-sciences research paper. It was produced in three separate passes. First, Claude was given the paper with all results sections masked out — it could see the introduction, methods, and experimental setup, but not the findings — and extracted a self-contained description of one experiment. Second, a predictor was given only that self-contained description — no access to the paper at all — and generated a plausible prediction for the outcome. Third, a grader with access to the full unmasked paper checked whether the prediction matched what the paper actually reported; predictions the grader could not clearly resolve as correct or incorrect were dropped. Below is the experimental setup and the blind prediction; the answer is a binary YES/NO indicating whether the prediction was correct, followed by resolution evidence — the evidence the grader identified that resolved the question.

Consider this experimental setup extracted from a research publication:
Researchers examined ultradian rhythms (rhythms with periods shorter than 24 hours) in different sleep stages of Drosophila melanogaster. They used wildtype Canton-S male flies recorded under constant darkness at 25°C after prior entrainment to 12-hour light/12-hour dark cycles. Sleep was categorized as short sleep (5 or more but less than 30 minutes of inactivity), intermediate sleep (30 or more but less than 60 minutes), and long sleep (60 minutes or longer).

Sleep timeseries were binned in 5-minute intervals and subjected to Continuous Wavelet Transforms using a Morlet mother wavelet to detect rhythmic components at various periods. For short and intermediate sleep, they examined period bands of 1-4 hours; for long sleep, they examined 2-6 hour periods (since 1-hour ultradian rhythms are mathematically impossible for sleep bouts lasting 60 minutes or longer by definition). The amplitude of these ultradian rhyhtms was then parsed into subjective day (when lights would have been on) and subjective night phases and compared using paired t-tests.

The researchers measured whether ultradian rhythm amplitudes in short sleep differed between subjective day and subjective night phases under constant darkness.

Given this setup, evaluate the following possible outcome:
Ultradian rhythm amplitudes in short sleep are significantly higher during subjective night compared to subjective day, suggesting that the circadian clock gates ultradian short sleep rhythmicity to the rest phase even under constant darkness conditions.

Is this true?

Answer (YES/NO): NO